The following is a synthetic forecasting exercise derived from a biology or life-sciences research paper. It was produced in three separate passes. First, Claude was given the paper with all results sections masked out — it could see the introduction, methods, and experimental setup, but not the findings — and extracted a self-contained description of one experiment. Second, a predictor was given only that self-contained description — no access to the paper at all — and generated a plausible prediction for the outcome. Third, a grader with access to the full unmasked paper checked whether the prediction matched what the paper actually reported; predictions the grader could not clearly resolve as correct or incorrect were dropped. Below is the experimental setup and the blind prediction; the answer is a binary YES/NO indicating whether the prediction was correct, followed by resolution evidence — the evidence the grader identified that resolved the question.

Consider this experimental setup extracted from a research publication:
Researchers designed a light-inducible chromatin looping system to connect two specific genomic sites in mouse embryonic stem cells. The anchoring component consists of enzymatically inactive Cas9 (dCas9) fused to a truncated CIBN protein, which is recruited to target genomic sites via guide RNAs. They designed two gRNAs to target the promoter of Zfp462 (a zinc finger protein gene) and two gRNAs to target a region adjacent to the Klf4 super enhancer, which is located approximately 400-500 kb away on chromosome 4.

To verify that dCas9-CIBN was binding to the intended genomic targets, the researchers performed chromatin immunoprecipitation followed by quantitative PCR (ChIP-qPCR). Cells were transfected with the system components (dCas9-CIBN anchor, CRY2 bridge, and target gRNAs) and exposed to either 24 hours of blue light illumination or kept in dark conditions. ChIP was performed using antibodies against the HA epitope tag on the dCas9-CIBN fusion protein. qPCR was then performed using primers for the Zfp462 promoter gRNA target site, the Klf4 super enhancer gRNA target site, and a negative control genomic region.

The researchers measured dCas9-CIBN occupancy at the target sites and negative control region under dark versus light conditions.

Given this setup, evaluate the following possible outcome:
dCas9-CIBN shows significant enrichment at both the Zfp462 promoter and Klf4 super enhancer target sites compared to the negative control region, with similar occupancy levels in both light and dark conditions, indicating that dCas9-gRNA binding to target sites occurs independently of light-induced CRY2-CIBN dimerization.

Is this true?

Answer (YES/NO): NO